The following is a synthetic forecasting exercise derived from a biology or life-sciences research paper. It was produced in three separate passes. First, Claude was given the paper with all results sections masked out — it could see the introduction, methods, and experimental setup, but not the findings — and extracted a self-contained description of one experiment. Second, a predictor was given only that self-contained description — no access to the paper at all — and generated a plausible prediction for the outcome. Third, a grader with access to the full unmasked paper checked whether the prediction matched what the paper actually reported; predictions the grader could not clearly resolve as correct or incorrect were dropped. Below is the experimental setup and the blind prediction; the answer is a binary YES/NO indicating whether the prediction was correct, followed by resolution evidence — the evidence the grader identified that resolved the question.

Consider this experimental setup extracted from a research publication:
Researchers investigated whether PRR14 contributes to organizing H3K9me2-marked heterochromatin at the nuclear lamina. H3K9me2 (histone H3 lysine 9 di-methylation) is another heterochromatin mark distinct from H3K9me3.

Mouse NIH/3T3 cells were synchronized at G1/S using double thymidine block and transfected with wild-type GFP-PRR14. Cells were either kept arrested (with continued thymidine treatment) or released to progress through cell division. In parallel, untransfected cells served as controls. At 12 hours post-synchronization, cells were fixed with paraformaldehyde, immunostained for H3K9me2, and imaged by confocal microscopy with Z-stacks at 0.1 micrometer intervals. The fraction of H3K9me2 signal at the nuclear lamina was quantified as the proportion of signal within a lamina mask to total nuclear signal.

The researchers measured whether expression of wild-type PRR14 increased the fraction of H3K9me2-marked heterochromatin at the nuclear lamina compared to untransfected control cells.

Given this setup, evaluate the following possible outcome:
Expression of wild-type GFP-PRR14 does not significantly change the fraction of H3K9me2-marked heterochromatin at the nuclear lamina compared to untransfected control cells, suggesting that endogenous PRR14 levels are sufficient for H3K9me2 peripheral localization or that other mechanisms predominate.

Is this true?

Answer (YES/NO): YES